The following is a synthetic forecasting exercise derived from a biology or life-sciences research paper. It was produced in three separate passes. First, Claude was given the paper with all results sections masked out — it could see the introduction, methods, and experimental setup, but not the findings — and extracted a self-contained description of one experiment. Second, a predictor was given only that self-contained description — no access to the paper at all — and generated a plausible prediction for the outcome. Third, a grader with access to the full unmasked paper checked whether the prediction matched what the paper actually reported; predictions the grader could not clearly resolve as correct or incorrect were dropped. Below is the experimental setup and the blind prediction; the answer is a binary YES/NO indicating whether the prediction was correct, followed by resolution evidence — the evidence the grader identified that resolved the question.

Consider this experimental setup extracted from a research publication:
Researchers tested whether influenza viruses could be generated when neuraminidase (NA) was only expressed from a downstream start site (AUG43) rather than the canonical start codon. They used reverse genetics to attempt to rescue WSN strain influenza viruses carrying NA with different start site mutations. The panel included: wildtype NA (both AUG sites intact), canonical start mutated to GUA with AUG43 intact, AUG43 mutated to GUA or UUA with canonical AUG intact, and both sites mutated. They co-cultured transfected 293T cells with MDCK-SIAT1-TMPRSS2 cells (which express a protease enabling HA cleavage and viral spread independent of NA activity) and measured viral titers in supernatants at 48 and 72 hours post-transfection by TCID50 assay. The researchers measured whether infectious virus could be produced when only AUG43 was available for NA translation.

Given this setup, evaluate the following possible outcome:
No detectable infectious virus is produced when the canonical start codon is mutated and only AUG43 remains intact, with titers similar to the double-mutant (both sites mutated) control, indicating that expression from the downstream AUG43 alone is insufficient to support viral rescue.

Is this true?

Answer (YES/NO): NO